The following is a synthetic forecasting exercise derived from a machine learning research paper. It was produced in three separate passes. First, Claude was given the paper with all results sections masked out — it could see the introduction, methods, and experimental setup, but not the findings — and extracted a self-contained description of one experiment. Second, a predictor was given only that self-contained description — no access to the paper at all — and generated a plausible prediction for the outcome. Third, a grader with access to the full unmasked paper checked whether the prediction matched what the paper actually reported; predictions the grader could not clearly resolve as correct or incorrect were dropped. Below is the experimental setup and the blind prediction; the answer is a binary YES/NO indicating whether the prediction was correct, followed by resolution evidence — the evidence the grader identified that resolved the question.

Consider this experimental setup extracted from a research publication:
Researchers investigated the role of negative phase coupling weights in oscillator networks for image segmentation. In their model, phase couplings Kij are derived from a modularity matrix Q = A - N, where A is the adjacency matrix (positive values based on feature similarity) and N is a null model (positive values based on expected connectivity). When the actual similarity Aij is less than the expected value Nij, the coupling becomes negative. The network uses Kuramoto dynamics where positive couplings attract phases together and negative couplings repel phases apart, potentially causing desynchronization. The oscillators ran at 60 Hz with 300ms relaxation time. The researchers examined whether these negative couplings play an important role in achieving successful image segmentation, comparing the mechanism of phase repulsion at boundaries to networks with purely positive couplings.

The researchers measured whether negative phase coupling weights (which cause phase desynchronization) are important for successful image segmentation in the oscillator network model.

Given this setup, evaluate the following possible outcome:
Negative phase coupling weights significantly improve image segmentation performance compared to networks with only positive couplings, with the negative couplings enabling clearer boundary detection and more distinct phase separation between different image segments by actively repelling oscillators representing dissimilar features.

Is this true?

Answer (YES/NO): YES